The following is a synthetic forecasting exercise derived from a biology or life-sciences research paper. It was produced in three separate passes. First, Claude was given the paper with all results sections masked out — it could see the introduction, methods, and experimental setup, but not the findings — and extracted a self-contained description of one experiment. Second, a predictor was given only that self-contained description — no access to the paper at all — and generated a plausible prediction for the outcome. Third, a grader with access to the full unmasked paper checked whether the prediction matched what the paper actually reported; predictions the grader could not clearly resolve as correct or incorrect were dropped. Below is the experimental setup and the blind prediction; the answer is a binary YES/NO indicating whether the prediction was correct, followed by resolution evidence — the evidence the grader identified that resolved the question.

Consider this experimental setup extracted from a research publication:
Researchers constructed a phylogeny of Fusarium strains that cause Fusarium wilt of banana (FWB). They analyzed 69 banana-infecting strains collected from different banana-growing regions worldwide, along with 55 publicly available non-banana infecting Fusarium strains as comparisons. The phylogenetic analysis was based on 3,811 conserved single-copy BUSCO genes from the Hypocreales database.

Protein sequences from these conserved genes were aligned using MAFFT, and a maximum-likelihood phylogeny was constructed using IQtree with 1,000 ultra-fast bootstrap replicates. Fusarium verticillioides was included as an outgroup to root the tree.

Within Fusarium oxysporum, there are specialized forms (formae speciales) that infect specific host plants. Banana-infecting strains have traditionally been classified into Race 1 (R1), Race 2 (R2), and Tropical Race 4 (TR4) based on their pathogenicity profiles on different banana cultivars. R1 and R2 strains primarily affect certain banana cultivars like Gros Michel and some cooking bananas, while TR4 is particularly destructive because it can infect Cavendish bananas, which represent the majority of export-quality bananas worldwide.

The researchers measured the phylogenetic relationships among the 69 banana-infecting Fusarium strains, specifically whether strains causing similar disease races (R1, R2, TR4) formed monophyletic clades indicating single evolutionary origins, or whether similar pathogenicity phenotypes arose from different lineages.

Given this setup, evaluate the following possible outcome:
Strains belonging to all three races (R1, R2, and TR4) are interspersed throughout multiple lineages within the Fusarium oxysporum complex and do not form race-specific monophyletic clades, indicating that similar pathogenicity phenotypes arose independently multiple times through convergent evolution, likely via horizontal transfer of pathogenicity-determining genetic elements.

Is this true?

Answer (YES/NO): NO